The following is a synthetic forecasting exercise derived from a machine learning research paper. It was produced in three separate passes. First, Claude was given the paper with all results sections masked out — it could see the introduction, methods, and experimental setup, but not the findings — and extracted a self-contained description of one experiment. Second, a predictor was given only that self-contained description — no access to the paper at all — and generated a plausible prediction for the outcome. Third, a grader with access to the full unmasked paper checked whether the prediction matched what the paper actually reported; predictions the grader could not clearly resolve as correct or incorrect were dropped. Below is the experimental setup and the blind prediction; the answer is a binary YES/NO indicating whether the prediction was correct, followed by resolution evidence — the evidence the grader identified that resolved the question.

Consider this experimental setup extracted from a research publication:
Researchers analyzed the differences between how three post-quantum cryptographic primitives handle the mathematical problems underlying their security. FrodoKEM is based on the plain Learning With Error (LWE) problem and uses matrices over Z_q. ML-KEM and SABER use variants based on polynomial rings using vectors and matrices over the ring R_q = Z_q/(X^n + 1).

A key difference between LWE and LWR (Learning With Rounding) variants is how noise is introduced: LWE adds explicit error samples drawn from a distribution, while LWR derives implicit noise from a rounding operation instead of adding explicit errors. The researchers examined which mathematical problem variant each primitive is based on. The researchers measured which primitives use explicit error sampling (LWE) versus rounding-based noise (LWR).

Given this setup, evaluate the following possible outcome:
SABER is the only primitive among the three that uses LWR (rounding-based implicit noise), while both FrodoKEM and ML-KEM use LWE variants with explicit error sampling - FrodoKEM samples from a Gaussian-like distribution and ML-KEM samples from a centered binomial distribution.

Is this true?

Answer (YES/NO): NO